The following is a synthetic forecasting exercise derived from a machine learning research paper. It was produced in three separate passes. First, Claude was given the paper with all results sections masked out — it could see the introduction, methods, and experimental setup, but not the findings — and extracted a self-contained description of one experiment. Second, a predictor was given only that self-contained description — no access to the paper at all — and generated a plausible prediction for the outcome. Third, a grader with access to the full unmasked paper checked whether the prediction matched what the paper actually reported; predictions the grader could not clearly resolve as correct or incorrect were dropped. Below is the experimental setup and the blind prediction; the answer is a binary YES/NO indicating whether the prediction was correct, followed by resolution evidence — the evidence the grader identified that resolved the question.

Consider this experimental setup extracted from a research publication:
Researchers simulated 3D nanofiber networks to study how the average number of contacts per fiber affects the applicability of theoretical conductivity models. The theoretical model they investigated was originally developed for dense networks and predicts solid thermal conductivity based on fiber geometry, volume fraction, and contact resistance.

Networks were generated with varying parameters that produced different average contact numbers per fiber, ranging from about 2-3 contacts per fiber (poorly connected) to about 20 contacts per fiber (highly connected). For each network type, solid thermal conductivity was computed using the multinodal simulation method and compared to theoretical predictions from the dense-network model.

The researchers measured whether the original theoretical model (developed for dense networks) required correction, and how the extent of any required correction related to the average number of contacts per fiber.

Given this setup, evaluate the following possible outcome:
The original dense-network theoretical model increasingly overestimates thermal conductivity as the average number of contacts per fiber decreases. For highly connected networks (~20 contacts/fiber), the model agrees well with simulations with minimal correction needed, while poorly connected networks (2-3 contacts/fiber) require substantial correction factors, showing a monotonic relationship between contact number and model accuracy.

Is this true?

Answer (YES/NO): YES